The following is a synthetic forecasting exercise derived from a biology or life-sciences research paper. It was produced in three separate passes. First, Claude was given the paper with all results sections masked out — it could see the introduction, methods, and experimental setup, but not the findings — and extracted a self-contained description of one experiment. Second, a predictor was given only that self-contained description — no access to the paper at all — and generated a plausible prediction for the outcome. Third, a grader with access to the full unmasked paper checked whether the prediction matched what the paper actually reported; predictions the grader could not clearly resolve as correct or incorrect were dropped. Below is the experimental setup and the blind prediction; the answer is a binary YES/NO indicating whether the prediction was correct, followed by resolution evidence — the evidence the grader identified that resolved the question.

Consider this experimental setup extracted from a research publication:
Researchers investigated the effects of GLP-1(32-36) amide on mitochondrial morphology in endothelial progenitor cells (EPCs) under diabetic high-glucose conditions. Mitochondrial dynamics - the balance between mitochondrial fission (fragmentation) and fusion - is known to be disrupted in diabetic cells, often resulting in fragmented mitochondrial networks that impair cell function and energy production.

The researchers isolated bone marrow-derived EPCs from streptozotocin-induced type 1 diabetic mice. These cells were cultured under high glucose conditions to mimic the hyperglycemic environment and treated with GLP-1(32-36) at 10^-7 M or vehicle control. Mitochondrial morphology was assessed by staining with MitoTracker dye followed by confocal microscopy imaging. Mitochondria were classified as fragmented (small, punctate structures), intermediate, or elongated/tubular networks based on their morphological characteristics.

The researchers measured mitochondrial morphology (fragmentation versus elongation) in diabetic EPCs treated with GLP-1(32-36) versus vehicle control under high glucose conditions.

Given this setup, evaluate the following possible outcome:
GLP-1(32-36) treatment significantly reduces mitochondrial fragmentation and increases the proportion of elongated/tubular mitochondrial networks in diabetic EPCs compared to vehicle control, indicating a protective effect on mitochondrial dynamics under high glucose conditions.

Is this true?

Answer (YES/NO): YES